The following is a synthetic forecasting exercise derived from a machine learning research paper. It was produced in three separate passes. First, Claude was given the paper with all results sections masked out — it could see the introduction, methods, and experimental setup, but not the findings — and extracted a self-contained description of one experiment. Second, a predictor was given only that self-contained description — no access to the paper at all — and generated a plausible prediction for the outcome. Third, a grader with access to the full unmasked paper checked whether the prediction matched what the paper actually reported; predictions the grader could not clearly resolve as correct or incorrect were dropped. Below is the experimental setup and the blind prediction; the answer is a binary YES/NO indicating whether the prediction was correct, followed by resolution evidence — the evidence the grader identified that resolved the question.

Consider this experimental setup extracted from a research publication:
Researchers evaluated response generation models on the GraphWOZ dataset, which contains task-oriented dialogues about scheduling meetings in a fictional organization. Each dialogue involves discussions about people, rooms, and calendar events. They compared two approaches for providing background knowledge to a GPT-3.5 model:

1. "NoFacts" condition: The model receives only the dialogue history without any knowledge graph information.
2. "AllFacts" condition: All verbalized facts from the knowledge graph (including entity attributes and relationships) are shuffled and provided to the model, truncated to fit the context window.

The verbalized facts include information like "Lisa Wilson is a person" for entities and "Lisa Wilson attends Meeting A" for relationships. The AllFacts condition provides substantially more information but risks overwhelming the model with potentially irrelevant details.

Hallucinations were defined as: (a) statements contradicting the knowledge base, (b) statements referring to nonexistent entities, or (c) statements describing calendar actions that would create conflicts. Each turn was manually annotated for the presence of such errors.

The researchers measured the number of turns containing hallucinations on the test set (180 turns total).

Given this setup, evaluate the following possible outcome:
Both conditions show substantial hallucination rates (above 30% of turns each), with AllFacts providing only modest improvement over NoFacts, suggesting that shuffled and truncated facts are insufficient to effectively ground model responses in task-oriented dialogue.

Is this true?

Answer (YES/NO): NO